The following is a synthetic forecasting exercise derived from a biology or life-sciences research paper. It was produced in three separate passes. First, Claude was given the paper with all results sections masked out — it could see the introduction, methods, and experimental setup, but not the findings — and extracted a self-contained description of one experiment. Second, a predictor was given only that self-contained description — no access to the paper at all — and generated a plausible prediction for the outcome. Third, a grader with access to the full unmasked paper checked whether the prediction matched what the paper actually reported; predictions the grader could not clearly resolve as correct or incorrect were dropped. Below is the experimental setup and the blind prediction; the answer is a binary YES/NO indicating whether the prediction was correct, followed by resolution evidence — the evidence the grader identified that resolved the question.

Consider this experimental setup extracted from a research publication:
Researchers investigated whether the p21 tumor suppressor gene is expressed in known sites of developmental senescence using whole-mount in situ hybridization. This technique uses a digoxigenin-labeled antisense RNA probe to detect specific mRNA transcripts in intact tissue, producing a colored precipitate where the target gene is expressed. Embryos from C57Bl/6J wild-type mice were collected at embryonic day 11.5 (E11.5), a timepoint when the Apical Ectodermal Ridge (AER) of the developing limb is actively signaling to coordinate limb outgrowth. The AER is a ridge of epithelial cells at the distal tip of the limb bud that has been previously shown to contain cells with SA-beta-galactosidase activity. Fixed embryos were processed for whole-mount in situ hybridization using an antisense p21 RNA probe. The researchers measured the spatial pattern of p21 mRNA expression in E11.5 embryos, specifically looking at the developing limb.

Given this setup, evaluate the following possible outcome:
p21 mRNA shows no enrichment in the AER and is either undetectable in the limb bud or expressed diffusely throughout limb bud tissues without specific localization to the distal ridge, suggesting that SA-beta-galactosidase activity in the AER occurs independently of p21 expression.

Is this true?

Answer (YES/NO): NO